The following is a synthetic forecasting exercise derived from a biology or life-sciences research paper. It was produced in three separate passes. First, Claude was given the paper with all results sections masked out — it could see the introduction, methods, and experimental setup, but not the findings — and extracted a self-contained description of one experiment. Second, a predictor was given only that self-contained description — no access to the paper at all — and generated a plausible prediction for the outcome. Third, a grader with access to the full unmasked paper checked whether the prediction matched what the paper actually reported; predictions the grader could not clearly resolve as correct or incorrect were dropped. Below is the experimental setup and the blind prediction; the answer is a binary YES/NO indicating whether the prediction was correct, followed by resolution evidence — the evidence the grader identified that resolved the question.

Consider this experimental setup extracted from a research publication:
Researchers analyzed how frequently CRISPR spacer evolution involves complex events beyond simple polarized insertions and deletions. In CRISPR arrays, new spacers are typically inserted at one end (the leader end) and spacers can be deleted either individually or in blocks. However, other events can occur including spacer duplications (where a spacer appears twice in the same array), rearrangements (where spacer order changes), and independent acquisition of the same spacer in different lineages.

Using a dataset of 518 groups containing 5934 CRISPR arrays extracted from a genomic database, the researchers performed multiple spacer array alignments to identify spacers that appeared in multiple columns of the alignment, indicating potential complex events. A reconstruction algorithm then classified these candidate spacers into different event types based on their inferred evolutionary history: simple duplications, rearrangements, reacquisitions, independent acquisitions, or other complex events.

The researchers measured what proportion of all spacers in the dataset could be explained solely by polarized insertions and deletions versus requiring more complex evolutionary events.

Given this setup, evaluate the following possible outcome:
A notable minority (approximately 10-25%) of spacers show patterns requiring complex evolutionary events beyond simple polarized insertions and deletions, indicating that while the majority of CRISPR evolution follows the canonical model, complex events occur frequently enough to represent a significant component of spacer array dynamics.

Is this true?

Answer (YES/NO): NO